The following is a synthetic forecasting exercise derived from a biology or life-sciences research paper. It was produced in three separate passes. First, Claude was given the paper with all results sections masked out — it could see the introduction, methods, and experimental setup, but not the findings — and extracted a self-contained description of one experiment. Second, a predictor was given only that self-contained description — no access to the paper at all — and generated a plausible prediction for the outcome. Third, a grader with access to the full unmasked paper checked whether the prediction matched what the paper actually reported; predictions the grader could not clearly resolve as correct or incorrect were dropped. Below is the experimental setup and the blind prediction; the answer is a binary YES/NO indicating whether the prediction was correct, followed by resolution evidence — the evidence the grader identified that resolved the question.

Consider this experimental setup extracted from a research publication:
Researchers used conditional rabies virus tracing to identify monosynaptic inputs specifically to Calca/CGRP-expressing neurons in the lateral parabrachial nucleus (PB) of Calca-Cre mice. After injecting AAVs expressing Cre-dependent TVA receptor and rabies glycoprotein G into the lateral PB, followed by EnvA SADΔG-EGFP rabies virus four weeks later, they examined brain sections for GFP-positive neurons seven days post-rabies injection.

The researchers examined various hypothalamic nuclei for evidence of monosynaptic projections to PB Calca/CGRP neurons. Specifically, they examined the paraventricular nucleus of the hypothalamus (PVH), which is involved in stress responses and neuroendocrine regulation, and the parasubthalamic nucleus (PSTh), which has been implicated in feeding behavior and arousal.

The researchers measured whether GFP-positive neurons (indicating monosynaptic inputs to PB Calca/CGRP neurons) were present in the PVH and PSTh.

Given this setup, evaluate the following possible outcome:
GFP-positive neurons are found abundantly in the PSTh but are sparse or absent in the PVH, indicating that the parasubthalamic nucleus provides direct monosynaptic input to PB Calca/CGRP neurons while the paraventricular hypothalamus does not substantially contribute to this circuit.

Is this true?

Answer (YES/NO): NO